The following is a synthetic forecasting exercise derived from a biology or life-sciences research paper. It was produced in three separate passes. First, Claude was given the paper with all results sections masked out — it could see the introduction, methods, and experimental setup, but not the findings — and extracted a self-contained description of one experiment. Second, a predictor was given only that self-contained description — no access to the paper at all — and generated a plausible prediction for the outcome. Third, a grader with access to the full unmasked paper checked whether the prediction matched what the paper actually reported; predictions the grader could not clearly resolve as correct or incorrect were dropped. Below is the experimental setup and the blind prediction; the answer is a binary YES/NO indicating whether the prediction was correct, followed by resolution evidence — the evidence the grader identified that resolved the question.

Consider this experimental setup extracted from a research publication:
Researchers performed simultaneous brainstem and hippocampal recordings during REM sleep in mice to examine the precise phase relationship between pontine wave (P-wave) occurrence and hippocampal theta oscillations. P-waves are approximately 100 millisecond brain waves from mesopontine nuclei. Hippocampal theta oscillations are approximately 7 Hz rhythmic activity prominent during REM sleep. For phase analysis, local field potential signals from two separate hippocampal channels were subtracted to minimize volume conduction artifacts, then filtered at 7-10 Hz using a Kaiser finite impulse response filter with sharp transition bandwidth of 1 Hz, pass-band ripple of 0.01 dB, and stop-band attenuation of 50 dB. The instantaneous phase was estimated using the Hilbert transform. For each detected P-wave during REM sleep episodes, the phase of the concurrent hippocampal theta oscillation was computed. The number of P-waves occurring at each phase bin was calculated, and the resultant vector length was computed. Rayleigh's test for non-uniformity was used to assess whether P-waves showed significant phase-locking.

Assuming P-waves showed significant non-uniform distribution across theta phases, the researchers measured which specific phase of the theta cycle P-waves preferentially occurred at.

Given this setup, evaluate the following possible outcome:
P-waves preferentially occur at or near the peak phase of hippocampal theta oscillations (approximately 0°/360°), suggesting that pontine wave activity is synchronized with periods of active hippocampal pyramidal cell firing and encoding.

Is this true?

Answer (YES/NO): NO